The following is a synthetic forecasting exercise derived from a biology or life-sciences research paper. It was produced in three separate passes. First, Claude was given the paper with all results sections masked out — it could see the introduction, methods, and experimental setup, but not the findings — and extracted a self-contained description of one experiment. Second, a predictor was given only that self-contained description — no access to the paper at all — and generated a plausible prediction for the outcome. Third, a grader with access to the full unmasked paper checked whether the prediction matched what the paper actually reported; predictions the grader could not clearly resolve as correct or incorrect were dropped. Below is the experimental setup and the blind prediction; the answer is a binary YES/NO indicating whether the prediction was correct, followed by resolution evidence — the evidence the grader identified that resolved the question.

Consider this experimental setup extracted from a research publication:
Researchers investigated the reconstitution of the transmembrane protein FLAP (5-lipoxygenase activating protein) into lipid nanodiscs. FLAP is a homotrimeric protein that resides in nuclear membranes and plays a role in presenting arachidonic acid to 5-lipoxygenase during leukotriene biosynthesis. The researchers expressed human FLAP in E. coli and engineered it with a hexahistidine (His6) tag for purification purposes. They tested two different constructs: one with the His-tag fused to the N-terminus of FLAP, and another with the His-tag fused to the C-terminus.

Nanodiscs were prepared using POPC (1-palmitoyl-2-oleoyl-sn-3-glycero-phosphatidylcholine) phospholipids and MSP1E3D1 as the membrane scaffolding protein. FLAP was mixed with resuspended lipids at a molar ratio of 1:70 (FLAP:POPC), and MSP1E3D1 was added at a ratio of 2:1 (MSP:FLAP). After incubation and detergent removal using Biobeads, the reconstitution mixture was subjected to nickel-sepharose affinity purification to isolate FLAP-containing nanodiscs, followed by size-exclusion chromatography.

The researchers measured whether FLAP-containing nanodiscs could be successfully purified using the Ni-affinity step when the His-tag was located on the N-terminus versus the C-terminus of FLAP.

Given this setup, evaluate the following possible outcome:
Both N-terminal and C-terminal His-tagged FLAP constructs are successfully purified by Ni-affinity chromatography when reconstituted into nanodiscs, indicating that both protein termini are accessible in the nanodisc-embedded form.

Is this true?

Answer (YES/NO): NO